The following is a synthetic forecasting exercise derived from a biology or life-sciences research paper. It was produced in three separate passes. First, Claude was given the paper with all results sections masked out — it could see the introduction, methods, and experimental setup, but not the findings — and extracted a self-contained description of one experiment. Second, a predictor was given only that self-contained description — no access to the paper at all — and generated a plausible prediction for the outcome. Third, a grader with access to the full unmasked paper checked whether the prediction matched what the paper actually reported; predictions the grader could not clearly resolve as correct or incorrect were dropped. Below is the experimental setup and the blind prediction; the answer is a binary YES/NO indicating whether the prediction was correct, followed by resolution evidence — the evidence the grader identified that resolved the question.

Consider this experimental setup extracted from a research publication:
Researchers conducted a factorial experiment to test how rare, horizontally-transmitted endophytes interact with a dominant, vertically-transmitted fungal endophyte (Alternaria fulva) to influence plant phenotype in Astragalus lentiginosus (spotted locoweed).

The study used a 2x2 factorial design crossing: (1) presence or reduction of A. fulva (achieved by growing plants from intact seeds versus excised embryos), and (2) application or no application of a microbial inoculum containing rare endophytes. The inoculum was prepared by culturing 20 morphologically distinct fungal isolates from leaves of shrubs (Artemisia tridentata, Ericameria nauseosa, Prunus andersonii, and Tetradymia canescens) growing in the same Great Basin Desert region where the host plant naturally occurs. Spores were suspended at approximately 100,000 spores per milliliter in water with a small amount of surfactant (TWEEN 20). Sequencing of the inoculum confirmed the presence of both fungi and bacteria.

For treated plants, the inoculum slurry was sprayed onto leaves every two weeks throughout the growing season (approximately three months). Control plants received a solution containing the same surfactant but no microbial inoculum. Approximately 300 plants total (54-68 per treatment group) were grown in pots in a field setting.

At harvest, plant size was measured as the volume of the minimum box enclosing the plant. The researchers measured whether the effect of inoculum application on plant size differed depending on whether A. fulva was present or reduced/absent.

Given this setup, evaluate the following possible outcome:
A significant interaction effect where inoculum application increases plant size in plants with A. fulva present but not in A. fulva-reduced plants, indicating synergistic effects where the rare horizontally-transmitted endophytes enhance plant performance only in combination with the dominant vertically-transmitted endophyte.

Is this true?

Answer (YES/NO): NO